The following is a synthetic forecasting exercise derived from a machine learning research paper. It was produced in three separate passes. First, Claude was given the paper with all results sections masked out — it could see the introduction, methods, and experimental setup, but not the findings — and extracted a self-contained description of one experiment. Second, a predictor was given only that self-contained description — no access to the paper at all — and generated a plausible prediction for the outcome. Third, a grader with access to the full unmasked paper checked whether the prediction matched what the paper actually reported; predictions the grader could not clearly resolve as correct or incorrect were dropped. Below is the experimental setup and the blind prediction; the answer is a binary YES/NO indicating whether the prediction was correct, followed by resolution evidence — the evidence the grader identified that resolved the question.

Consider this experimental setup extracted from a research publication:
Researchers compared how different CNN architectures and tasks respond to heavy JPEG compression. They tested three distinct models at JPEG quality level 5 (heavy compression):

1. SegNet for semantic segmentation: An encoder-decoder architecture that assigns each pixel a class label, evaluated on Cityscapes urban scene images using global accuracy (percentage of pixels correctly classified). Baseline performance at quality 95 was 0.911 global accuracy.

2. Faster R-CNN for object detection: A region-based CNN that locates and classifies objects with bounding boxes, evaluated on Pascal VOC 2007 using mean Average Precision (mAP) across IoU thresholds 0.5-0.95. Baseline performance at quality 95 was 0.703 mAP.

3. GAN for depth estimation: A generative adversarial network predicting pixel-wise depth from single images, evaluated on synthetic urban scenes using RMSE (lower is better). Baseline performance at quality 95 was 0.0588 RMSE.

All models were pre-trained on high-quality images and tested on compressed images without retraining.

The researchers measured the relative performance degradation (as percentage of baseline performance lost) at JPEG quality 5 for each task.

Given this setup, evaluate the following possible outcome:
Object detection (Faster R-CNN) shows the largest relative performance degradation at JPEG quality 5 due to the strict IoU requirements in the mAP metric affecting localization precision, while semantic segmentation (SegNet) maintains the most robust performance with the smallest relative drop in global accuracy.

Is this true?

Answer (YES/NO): YES